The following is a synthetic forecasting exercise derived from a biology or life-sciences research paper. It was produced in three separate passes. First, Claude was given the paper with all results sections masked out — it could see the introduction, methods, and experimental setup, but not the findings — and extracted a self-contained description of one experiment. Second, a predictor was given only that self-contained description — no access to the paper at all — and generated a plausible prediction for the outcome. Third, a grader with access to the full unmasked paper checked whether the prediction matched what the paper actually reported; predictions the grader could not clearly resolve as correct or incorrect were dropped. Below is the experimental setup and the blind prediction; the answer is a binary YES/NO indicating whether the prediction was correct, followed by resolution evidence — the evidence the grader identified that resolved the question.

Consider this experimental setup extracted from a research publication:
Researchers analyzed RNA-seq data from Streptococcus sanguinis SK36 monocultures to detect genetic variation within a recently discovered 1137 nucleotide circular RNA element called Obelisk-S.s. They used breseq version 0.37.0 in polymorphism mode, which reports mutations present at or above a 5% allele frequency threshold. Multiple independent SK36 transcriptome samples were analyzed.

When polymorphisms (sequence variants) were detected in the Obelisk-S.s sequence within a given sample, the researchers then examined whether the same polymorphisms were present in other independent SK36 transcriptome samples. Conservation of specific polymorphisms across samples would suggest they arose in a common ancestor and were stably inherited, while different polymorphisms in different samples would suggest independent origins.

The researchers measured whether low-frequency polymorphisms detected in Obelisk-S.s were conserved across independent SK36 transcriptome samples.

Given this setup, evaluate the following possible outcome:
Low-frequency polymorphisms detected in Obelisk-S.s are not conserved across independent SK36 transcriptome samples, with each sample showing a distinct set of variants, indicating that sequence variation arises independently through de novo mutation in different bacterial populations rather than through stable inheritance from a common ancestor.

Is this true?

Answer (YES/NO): YES